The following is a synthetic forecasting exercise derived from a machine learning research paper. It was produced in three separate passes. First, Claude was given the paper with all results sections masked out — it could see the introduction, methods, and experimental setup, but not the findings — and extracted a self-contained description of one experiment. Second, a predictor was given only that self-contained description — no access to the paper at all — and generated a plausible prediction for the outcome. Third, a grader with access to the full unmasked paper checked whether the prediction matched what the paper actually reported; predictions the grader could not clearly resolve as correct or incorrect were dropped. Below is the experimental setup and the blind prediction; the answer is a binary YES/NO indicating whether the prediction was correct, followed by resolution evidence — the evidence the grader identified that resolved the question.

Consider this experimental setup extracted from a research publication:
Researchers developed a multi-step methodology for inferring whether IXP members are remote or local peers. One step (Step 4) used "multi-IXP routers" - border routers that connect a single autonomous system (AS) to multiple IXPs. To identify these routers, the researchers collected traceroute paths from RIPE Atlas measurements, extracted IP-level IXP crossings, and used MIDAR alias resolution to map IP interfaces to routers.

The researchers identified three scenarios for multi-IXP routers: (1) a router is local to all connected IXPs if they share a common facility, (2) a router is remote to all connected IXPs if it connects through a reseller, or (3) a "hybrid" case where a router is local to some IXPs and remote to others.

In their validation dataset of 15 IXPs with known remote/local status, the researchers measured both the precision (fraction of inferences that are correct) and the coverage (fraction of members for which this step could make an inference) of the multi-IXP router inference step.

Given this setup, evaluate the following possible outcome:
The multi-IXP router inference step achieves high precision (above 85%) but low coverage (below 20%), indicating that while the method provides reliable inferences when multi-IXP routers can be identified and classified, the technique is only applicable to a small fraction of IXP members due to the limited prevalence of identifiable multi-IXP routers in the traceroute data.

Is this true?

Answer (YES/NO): NO